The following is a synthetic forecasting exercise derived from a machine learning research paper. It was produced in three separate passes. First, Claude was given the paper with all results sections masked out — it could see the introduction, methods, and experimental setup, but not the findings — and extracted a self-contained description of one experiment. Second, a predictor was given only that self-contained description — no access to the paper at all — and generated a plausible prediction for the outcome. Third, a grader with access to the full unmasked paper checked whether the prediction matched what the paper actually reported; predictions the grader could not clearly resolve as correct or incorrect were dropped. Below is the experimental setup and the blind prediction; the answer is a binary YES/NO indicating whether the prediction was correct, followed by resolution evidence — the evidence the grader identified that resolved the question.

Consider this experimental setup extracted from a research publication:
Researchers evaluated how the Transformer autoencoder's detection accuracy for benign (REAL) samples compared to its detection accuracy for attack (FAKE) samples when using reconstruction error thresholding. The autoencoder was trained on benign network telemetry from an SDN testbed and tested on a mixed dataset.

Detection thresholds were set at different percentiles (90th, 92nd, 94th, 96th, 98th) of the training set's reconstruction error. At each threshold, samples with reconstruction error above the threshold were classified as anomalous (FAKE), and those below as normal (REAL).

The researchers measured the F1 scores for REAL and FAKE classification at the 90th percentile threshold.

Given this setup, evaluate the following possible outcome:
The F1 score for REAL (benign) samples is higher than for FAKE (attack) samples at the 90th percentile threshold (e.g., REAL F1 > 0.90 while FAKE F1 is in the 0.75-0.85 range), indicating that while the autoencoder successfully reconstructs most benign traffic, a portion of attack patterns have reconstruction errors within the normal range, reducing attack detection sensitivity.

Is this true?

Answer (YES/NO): NO